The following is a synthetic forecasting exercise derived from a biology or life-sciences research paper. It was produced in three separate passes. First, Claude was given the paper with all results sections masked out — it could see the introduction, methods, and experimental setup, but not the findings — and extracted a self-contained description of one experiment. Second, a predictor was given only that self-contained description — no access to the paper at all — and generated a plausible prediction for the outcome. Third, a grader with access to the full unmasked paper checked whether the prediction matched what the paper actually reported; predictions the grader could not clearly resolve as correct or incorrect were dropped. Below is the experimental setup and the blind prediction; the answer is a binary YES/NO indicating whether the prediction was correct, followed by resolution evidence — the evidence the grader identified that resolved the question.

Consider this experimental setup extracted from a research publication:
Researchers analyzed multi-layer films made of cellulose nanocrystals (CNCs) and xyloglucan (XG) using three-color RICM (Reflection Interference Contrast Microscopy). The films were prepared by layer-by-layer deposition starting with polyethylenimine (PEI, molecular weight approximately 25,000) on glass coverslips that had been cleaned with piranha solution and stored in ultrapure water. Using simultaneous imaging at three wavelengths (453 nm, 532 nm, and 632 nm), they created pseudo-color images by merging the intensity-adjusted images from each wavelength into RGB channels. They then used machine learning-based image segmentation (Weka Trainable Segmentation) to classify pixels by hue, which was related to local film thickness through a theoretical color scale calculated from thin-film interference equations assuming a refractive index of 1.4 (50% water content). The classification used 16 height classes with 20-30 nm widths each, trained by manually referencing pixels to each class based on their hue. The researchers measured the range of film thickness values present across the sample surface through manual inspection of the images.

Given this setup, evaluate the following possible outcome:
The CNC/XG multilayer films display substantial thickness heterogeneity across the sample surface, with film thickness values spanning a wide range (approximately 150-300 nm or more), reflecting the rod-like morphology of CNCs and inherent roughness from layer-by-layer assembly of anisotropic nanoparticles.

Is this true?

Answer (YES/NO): YES